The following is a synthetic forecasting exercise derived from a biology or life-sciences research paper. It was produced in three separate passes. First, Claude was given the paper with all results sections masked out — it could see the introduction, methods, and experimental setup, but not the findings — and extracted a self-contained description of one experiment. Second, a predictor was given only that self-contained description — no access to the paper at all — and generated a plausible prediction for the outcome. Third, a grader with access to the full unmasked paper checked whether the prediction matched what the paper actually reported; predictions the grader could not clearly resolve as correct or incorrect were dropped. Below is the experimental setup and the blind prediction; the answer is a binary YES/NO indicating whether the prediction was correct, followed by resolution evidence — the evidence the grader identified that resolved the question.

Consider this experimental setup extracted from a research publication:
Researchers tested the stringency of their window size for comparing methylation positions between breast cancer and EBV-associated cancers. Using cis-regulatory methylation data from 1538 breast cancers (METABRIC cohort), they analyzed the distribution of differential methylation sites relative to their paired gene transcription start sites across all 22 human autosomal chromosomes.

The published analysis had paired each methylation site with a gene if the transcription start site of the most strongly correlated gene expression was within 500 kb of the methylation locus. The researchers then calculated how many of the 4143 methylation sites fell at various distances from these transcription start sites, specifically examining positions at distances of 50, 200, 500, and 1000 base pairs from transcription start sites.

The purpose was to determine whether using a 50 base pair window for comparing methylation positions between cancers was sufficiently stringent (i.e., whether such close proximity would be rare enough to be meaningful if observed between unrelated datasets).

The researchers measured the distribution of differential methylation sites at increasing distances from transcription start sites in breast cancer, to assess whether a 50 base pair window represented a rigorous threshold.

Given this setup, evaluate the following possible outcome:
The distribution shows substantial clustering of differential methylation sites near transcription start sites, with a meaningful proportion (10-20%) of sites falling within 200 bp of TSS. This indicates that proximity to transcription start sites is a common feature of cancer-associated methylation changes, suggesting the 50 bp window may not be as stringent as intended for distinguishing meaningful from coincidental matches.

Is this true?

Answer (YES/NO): NO